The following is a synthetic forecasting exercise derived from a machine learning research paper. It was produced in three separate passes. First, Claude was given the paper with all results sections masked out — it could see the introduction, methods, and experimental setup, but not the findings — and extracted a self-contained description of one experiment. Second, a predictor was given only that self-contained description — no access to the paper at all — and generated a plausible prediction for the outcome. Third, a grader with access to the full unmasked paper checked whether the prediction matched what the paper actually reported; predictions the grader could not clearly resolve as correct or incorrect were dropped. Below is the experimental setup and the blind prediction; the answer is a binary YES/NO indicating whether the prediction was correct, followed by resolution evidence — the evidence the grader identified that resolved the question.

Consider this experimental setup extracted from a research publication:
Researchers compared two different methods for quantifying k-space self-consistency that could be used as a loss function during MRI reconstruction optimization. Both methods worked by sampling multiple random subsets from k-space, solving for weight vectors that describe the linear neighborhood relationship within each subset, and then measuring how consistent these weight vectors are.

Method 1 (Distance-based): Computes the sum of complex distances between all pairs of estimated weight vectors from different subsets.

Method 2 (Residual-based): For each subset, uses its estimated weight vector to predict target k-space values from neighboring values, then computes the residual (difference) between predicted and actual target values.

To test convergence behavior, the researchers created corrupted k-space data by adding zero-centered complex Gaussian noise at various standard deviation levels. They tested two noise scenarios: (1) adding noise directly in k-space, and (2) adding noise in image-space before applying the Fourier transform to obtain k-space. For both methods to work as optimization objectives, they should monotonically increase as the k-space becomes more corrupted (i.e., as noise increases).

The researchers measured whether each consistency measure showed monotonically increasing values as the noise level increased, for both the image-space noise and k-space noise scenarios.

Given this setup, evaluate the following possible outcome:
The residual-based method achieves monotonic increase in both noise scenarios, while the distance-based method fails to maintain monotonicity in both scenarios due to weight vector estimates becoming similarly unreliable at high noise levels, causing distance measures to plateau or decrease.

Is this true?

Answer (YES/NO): NO